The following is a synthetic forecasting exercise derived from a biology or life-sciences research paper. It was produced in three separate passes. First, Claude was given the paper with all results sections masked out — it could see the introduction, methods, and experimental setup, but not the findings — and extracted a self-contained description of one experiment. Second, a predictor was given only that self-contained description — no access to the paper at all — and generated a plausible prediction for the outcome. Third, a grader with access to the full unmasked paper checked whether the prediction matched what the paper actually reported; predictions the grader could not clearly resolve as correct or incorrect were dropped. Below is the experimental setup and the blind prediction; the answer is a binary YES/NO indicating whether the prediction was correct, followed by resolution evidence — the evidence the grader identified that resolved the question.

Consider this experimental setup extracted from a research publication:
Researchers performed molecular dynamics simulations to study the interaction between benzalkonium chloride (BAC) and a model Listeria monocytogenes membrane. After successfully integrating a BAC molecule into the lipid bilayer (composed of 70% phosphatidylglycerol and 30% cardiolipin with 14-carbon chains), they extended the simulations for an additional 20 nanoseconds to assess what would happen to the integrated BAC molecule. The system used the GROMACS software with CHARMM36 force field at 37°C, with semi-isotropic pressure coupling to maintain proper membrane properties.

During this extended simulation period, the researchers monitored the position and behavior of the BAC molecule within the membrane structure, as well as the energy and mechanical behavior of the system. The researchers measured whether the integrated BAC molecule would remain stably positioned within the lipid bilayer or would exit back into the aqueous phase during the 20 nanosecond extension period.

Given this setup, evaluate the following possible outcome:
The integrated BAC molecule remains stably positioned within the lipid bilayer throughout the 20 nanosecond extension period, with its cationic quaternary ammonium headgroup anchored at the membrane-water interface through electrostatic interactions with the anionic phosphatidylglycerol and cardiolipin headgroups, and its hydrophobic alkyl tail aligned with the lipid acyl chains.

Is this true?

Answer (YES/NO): YES